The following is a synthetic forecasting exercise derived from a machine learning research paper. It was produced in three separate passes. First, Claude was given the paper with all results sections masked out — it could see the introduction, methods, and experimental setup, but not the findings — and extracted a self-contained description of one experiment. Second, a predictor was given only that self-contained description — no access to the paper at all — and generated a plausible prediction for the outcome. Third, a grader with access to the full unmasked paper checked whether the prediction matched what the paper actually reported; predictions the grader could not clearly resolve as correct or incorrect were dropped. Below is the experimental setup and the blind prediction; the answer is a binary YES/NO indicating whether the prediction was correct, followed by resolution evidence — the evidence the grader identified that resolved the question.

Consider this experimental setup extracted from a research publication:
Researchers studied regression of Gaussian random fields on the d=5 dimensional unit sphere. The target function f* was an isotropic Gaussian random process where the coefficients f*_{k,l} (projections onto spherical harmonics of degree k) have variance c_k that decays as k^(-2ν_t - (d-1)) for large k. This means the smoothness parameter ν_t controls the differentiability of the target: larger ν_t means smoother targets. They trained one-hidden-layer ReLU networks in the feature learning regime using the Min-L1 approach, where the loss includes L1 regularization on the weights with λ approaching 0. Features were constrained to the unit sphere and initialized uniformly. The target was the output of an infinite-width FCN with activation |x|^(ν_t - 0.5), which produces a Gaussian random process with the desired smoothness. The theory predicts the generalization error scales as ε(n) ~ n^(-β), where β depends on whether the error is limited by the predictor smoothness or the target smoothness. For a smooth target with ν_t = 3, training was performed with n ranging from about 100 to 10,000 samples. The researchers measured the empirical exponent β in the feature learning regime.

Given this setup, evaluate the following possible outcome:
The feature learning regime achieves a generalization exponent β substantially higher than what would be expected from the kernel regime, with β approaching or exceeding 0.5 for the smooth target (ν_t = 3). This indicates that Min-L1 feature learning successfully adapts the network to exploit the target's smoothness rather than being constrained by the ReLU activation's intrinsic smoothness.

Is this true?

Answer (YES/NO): NO